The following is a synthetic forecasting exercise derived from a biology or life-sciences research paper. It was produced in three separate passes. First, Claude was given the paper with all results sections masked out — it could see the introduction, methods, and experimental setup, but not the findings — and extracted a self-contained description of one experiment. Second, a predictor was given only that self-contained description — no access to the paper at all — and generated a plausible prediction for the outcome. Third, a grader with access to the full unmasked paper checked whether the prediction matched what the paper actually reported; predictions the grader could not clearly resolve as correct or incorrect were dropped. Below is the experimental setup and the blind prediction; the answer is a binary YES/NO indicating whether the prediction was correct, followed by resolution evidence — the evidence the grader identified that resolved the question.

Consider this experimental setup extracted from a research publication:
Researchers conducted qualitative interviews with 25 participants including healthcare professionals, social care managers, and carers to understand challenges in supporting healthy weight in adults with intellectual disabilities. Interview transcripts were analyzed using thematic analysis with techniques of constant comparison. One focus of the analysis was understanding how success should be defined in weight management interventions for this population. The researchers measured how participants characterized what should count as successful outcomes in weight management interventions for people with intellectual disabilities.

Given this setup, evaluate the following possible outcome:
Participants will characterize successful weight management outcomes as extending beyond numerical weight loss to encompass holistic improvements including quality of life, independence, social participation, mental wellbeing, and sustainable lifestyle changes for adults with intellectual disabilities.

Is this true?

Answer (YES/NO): YES